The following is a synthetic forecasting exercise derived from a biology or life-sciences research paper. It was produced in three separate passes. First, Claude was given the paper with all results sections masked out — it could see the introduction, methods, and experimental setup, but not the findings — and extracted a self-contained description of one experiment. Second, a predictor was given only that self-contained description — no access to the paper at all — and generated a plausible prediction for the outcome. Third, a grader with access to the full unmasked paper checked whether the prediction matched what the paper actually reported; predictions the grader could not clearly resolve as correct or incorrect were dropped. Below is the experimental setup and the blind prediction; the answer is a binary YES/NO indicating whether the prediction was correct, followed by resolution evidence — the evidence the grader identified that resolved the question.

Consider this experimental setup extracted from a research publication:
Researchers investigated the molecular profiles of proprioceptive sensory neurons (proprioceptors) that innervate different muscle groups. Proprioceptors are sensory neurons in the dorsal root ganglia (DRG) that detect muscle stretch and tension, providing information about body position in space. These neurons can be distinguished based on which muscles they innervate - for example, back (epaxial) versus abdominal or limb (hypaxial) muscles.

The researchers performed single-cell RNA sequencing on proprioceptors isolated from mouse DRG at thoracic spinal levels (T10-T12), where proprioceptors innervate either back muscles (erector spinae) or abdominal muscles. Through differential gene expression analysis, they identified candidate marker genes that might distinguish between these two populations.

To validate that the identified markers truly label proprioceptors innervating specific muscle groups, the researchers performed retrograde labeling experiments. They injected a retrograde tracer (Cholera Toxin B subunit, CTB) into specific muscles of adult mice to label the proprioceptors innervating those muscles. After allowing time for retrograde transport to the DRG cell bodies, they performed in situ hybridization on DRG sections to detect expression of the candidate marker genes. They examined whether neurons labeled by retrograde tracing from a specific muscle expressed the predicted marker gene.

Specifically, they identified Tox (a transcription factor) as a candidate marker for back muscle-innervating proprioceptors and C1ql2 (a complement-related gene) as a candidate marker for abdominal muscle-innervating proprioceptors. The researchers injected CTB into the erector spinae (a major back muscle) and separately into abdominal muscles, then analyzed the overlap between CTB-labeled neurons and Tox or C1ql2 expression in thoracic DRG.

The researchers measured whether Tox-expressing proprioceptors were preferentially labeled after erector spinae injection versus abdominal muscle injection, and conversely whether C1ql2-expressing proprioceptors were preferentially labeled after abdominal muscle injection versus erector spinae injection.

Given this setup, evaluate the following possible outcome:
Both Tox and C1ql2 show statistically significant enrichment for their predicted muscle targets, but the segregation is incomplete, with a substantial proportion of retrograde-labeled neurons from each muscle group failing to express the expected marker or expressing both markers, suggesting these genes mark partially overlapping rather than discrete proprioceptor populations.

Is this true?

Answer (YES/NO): NO